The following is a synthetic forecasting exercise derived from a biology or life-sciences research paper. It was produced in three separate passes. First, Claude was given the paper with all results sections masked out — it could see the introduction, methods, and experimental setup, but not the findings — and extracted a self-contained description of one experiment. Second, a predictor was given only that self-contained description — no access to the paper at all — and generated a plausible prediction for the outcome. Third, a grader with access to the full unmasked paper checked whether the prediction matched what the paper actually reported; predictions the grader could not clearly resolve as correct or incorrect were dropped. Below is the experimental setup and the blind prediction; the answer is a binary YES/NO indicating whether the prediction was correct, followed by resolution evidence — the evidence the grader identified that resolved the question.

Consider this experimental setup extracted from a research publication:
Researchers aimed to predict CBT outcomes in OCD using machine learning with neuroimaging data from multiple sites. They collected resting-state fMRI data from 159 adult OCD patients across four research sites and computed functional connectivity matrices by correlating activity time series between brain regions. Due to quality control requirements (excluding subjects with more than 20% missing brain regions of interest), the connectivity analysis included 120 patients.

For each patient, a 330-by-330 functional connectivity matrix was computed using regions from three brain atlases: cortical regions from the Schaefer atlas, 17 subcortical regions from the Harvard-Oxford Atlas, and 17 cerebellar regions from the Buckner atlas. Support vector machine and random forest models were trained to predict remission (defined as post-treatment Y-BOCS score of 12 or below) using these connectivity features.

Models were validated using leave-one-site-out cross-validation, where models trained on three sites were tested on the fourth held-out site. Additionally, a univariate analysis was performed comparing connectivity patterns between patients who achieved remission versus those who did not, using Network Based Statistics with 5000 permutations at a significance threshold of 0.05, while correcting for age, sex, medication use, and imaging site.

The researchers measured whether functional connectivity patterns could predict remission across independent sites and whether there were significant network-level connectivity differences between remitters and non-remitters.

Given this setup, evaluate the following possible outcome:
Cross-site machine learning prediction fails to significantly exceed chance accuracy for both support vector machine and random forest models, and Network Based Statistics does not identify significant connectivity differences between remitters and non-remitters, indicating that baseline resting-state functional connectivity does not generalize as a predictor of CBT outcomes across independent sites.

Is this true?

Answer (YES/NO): YES